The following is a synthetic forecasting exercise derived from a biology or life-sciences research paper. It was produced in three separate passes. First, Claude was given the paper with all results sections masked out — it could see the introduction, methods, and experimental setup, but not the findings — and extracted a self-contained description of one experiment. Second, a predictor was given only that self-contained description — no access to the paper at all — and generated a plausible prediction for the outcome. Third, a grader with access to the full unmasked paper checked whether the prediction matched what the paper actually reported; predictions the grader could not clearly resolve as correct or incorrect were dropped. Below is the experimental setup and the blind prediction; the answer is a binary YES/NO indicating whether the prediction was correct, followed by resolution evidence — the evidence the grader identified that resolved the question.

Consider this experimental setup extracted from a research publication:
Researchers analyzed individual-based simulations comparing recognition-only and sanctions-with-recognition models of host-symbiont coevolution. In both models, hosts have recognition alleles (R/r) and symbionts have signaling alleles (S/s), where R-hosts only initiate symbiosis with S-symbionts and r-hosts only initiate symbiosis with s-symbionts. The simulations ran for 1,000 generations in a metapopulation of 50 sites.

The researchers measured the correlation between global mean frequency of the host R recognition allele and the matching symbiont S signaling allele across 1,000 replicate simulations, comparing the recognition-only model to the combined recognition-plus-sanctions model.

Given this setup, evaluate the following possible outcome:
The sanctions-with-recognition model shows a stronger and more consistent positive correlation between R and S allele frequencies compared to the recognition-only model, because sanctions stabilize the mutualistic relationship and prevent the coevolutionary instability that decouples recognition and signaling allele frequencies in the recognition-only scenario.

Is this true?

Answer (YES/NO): NO